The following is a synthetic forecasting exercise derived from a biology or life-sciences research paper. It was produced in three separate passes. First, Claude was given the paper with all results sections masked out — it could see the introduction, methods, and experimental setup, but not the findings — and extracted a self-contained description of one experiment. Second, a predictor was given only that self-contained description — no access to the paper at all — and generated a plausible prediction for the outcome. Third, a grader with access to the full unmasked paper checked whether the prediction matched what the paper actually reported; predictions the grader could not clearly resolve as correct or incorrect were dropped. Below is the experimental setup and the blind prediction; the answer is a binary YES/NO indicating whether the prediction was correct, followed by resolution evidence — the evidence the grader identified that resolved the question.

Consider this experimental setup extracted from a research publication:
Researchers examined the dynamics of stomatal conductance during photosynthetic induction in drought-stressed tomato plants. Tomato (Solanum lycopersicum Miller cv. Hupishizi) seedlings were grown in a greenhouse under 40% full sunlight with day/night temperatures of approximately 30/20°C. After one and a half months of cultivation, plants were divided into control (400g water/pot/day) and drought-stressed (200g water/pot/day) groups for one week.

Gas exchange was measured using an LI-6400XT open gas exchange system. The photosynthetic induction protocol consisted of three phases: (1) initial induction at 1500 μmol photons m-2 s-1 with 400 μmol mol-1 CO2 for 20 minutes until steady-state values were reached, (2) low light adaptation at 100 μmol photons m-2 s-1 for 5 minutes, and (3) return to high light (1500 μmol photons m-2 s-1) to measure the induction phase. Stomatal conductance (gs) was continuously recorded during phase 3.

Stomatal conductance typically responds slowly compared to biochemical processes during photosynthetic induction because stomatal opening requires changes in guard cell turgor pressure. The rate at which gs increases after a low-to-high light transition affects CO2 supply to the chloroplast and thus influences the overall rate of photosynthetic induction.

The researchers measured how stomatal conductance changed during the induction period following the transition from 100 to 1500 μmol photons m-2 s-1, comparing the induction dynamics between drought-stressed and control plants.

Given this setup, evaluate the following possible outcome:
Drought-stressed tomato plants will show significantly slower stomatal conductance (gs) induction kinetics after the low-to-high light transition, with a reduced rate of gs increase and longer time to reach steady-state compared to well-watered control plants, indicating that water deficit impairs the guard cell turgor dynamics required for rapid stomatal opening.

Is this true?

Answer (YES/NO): YES